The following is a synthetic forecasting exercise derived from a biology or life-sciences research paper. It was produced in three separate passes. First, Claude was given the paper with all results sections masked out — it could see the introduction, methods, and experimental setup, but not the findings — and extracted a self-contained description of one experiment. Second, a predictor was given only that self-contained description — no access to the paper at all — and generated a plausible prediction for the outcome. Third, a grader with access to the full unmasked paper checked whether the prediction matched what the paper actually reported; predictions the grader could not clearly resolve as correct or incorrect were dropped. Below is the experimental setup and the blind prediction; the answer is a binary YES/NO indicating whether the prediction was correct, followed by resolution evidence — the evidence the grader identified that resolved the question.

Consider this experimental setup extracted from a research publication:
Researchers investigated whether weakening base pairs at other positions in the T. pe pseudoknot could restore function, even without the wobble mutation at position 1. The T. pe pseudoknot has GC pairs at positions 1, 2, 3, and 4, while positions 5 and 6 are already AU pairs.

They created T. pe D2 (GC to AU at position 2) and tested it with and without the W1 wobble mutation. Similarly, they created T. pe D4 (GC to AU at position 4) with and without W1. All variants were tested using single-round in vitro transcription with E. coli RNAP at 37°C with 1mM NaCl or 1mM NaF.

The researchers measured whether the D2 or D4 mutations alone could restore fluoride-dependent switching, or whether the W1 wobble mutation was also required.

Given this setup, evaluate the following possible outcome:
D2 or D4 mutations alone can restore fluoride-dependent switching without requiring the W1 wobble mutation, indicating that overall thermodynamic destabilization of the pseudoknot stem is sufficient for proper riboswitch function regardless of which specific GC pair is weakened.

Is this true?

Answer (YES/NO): NO